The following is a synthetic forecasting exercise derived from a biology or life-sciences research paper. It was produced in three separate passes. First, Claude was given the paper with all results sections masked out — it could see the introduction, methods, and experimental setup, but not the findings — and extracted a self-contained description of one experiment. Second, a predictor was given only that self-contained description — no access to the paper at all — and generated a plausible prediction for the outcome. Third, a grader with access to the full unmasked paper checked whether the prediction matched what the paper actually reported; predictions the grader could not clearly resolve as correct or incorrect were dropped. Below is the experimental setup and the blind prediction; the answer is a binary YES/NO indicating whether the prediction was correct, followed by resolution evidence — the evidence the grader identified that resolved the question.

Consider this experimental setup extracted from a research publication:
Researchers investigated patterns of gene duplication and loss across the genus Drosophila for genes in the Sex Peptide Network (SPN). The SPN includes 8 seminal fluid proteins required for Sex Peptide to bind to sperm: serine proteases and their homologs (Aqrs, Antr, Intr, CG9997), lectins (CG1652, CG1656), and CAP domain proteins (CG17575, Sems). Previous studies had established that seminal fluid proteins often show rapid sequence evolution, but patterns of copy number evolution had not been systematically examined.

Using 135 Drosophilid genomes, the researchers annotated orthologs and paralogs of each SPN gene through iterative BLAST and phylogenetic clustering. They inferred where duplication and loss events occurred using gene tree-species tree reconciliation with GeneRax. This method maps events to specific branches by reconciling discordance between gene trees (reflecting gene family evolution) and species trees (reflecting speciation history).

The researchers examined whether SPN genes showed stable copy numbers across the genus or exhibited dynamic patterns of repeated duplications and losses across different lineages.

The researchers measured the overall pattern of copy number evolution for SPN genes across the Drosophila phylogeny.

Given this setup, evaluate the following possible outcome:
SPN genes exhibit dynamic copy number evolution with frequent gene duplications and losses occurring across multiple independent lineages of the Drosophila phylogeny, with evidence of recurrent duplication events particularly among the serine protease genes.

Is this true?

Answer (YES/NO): NO